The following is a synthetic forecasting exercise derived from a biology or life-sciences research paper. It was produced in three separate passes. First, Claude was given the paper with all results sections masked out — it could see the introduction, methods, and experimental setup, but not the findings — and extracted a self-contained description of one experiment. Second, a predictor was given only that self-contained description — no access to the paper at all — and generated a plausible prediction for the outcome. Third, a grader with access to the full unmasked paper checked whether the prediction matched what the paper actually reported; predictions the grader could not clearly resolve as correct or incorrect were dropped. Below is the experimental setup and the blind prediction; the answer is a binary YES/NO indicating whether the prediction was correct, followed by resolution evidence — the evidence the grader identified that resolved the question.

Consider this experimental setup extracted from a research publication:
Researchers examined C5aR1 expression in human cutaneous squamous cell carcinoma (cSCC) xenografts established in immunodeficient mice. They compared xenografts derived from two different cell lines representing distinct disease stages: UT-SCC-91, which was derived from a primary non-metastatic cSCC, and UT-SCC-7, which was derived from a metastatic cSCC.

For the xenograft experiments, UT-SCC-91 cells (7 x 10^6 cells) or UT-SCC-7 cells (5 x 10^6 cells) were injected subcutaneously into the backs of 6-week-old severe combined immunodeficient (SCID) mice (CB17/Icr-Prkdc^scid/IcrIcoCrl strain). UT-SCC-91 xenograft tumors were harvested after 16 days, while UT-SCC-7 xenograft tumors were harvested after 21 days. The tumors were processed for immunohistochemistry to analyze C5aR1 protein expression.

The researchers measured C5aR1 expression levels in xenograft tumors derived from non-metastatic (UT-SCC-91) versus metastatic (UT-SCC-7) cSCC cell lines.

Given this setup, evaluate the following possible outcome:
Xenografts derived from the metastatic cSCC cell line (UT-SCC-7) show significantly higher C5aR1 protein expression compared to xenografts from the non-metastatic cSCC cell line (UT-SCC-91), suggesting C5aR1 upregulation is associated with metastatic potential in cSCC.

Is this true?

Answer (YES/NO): NO